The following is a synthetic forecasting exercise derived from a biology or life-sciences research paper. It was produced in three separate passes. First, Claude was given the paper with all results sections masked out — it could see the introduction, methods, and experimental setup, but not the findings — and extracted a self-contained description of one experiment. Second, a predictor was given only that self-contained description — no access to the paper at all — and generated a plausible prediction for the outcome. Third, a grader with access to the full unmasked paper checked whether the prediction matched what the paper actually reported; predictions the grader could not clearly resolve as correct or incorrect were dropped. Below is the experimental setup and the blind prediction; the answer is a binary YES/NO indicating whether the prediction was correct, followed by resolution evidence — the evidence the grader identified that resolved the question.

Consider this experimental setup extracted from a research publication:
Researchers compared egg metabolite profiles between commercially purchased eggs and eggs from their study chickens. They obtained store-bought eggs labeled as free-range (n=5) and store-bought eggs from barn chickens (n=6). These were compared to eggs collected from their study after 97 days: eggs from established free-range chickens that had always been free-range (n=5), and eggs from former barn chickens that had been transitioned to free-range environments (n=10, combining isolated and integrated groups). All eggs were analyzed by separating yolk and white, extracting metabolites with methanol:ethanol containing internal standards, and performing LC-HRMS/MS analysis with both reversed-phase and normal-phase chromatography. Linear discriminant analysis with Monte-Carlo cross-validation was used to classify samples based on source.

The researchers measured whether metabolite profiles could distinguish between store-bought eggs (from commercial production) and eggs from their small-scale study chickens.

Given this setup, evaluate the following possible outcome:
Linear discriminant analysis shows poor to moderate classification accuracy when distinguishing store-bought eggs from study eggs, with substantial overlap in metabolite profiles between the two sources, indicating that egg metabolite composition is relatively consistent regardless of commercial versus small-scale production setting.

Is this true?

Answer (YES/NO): NO